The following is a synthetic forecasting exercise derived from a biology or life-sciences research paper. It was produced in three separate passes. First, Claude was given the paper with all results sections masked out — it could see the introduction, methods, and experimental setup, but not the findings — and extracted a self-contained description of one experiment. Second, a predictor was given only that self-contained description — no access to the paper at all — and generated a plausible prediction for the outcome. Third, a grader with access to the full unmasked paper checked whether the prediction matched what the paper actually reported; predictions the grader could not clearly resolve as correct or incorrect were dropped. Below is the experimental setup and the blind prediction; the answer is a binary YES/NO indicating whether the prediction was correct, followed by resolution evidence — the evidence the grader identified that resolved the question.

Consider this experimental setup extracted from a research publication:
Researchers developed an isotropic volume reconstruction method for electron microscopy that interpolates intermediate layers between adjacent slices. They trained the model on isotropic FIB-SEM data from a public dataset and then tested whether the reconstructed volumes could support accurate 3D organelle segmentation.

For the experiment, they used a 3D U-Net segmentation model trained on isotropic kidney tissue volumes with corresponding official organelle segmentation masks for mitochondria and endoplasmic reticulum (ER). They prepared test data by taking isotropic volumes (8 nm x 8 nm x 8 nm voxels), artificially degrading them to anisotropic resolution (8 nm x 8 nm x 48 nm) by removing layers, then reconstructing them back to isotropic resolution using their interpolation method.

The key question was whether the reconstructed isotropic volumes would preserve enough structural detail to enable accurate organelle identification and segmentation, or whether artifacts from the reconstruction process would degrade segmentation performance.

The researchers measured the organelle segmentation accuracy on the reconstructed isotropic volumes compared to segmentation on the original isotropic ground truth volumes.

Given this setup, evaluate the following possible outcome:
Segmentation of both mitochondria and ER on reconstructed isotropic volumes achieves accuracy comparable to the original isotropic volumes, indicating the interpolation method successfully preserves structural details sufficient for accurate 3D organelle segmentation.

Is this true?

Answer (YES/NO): YES